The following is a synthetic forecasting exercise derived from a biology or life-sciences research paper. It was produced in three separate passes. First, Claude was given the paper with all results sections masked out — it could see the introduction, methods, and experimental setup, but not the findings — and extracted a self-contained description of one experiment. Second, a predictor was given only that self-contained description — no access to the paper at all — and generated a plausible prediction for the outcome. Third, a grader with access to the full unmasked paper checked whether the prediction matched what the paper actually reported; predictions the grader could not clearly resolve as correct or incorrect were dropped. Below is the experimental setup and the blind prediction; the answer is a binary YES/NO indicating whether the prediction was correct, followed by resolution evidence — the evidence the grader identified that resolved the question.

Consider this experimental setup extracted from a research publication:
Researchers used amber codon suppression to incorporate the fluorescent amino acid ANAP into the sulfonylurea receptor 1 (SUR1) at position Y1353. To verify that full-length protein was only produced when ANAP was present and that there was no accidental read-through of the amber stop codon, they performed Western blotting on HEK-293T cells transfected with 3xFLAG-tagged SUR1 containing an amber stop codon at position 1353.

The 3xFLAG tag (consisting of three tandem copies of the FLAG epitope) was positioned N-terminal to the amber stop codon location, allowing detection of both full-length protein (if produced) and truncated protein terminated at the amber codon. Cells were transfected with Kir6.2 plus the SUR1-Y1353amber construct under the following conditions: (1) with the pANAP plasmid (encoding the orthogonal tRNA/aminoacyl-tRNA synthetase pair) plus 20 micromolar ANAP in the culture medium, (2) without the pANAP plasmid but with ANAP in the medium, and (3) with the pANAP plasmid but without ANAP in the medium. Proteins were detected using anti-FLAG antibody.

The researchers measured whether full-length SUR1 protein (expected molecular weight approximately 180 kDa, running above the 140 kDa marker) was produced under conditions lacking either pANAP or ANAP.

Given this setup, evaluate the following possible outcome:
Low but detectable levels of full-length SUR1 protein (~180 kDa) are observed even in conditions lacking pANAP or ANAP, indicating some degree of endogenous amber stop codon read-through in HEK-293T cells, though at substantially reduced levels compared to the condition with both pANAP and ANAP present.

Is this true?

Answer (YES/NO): NO